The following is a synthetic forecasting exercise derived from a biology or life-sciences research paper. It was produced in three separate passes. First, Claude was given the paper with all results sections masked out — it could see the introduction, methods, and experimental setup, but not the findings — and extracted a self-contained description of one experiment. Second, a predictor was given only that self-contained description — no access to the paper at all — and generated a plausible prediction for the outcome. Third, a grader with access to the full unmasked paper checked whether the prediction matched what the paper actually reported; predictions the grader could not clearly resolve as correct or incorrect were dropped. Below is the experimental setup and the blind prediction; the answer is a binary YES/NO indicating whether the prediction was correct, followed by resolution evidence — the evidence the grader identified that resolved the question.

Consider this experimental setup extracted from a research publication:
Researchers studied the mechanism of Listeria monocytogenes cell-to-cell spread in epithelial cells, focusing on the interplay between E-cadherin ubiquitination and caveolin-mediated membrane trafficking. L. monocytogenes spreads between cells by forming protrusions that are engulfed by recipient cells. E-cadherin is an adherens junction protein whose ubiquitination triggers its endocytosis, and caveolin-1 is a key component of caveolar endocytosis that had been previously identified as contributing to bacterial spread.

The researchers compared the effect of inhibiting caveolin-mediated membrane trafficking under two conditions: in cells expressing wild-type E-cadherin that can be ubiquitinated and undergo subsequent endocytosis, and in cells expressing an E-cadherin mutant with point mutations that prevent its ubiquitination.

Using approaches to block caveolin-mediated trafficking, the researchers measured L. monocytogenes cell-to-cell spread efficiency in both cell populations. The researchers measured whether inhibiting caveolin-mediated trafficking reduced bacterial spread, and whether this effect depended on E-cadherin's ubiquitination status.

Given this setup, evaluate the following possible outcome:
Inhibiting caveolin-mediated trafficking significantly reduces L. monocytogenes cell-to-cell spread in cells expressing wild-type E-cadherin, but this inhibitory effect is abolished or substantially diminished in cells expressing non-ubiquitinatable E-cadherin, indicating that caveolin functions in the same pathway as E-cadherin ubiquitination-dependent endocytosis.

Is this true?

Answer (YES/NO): YES